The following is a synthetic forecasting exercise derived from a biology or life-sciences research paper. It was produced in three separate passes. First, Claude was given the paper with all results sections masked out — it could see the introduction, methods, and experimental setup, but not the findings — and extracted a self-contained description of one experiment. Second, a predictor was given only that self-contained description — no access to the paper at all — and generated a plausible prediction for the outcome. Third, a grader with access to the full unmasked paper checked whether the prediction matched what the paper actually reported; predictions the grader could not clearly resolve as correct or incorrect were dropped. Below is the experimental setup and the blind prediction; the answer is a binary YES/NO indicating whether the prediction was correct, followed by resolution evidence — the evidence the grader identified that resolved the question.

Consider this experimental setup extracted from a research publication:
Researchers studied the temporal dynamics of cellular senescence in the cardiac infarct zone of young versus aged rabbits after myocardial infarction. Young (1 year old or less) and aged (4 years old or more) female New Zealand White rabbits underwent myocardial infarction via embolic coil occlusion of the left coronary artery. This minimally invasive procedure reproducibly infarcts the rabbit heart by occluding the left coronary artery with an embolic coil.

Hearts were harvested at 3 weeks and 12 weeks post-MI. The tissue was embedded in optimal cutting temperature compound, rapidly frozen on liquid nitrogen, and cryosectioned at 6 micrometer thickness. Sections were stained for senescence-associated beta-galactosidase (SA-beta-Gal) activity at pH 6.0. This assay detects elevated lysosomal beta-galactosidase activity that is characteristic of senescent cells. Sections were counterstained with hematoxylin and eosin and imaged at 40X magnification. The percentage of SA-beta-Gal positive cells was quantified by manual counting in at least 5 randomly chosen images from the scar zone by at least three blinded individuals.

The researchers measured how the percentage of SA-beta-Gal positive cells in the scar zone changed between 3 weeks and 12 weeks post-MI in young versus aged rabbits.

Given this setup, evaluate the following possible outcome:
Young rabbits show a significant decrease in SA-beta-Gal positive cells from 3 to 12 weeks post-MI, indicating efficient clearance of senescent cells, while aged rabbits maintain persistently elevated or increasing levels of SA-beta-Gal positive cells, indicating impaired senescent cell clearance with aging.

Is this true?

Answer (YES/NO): NO